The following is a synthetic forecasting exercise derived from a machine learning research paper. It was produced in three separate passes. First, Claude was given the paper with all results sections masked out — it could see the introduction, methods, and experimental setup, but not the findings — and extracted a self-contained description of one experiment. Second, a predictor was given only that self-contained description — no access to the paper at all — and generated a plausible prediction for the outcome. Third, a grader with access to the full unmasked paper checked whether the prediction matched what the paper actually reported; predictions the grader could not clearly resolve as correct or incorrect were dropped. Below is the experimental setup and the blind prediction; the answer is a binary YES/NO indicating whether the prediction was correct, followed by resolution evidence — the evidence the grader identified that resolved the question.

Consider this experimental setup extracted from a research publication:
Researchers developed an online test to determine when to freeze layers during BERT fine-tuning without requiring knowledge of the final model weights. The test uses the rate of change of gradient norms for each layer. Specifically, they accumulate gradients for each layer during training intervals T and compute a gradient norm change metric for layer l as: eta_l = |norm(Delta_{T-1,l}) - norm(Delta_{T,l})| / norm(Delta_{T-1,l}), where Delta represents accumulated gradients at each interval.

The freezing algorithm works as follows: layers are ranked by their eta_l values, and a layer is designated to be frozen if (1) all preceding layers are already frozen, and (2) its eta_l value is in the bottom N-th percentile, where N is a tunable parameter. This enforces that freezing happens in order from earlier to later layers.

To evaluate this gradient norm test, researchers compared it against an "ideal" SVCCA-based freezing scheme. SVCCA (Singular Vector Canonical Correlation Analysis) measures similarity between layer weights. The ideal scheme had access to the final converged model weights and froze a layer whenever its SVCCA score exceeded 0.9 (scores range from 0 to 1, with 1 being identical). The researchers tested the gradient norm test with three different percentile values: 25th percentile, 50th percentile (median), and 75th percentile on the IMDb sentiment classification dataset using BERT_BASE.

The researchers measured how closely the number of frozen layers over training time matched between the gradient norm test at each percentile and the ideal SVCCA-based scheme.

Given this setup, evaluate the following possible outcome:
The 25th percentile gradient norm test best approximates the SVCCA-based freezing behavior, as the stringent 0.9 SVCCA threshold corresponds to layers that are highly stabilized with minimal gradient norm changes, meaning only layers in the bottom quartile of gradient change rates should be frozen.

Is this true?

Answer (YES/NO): NO